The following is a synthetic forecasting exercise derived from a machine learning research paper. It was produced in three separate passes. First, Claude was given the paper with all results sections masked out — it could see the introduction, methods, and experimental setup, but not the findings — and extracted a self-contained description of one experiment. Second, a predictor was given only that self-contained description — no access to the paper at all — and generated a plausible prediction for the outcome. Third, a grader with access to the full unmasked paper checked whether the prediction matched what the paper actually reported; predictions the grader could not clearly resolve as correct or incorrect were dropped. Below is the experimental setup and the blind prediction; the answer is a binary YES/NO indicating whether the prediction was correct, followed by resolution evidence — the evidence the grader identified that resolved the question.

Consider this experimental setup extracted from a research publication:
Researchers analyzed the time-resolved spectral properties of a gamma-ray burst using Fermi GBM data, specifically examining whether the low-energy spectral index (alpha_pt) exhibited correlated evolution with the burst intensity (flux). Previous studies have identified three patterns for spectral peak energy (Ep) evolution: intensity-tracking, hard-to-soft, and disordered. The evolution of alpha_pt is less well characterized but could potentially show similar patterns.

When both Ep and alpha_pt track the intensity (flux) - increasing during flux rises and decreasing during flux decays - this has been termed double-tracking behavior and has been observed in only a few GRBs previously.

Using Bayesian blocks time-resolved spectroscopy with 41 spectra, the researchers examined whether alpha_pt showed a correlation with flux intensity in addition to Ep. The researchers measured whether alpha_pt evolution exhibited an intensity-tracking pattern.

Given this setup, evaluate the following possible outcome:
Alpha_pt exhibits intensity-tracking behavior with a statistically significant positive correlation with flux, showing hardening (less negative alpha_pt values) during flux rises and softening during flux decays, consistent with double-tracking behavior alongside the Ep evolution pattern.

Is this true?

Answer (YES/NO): YES